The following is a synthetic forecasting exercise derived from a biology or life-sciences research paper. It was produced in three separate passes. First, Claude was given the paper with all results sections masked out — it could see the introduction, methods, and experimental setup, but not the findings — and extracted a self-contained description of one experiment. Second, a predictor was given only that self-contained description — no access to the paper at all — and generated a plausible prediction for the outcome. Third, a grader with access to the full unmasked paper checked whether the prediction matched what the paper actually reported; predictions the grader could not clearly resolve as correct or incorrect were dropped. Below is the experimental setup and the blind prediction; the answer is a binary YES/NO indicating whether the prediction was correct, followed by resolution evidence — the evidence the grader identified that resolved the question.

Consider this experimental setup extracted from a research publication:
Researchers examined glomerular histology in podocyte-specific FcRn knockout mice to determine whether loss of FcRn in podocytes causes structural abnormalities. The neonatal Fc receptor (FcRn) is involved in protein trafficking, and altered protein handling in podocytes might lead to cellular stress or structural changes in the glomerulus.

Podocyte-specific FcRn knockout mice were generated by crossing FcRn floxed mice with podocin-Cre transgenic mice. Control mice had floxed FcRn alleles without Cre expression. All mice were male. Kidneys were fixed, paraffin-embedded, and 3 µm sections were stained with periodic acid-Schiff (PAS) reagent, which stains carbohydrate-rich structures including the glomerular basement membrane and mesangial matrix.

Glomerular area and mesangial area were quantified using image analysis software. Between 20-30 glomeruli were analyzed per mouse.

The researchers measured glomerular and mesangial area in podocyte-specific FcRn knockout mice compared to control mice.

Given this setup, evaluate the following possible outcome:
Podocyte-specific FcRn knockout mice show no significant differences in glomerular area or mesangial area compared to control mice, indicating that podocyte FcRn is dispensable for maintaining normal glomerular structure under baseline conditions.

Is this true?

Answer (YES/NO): NO